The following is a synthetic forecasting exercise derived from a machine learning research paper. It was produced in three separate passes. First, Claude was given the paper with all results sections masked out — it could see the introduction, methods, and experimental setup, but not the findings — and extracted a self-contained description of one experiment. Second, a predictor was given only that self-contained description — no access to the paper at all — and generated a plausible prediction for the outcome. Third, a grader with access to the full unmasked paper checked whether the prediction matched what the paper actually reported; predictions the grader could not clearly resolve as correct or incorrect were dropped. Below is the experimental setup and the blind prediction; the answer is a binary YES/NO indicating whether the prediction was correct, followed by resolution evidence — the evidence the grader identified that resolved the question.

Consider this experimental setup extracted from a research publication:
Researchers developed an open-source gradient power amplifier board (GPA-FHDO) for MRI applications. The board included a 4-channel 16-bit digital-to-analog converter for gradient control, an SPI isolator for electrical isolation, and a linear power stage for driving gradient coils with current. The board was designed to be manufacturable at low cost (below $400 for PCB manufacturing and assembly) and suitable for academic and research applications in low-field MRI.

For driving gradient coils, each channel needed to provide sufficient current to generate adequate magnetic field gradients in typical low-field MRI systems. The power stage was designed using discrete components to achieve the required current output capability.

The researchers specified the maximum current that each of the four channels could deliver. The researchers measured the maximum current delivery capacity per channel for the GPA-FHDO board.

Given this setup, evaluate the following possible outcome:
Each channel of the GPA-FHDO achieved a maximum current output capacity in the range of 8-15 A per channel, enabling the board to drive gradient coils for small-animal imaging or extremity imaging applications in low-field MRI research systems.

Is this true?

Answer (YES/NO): YES